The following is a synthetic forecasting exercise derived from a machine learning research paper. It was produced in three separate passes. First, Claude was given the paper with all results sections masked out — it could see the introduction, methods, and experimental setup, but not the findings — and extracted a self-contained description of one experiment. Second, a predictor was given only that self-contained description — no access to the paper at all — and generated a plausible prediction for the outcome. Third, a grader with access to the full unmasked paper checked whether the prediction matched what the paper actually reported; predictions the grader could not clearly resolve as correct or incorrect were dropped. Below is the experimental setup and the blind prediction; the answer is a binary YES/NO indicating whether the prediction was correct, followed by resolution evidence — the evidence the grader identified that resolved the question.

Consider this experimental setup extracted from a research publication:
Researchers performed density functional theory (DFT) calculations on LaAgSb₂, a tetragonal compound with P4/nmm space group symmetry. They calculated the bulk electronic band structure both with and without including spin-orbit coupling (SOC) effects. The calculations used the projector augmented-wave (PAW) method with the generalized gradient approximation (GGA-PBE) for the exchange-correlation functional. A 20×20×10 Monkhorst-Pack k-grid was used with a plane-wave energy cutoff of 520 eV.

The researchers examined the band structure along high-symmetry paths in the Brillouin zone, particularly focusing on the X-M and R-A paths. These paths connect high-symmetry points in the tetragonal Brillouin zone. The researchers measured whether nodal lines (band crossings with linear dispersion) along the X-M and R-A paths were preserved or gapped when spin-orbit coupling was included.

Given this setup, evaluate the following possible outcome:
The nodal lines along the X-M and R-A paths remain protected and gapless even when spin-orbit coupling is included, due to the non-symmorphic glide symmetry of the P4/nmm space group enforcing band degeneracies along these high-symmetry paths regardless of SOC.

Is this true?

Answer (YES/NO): NO